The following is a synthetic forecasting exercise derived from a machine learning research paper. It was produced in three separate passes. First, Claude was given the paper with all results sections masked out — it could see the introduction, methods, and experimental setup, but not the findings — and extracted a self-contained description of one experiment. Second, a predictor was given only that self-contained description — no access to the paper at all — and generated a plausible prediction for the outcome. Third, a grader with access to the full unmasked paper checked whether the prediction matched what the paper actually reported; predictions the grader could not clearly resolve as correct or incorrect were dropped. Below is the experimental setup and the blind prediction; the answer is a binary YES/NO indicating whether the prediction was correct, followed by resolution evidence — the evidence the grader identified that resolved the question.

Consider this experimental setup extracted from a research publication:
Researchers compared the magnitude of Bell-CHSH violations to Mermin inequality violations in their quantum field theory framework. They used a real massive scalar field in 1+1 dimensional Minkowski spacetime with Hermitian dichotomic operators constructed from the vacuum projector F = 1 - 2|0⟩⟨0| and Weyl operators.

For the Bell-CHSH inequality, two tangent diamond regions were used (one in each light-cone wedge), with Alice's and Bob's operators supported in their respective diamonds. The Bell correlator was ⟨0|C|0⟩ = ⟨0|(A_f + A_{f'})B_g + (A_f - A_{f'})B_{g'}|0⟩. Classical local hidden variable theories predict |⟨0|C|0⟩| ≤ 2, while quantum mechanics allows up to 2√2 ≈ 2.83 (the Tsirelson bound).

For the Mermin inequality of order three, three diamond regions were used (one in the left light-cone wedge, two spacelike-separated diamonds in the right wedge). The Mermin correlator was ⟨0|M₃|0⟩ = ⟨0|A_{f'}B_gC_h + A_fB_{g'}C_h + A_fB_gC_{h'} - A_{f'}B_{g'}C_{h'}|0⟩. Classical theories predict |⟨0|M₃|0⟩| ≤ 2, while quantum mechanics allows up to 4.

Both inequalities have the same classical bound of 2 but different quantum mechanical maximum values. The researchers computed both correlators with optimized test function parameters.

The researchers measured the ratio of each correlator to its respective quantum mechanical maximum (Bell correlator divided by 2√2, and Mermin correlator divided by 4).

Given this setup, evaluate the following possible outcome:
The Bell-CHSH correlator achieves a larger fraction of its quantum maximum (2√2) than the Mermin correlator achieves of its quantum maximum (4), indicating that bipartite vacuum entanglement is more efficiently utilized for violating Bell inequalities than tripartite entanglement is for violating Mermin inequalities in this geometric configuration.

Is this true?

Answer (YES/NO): NO